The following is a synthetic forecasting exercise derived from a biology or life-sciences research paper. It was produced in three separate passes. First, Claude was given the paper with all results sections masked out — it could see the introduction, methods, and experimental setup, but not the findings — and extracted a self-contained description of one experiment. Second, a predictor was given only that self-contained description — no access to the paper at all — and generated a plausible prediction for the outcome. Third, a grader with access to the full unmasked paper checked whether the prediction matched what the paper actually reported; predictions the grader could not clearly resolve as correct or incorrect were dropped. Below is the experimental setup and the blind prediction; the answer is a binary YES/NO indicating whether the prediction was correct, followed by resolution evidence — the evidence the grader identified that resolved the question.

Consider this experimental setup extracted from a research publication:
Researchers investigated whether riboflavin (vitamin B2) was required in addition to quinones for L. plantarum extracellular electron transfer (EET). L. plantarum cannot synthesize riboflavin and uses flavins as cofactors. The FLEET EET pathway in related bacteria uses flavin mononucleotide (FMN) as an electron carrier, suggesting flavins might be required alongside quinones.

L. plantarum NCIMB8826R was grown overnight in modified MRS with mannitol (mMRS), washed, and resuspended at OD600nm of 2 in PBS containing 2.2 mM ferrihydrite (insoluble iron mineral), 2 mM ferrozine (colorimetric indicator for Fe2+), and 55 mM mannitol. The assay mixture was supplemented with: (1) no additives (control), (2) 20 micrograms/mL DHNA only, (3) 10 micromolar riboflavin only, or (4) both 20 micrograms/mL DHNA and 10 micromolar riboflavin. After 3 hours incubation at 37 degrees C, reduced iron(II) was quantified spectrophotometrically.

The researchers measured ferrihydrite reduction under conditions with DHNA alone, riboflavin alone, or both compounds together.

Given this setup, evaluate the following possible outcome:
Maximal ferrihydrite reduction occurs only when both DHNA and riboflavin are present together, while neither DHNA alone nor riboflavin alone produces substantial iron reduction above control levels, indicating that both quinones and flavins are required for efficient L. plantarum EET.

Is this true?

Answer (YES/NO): NO